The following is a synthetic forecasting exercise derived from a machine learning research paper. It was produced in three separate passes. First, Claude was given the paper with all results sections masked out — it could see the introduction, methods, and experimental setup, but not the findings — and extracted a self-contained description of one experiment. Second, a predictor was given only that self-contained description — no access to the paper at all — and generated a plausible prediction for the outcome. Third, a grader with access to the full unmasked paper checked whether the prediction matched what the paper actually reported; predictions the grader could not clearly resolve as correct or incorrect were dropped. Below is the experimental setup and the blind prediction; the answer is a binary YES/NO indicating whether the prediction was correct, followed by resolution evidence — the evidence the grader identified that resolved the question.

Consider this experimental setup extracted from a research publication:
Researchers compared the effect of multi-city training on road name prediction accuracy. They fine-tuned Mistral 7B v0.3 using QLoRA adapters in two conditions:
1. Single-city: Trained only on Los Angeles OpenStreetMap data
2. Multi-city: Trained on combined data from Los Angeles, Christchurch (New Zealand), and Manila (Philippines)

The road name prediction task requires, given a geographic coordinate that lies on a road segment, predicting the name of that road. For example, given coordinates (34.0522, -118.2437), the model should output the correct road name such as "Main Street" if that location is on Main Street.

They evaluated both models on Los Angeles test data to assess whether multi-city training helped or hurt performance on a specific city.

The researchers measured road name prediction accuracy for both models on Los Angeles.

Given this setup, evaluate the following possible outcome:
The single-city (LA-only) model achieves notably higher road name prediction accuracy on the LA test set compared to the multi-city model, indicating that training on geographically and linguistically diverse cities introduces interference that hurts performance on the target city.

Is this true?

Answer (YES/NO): NO